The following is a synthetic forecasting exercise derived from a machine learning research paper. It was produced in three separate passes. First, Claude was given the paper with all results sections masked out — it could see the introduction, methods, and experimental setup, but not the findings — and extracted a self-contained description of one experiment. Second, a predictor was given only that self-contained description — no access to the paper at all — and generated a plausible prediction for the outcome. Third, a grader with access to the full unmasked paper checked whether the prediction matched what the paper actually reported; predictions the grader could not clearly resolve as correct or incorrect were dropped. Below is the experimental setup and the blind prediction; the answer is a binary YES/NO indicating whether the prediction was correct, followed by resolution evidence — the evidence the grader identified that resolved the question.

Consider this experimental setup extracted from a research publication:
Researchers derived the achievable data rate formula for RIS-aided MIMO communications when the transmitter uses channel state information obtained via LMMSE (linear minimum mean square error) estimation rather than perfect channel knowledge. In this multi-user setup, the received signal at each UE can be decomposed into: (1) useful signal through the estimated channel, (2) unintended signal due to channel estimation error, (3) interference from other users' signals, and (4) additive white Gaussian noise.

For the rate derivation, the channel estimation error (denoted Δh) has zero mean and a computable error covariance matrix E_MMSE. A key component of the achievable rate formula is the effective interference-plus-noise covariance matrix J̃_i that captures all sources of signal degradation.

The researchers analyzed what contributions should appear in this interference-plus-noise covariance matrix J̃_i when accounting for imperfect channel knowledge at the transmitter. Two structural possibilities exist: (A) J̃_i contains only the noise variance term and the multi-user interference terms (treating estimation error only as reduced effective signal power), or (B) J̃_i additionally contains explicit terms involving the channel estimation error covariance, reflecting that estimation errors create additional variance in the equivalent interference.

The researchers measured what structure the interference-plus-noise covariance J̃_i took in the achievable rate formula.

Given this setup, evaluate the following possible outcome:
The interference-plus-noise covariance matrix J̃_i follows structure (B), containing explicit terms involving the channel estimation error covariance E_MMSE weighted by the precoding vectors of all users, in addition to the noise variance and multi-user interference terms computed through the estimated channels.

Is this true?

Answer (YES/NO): NO